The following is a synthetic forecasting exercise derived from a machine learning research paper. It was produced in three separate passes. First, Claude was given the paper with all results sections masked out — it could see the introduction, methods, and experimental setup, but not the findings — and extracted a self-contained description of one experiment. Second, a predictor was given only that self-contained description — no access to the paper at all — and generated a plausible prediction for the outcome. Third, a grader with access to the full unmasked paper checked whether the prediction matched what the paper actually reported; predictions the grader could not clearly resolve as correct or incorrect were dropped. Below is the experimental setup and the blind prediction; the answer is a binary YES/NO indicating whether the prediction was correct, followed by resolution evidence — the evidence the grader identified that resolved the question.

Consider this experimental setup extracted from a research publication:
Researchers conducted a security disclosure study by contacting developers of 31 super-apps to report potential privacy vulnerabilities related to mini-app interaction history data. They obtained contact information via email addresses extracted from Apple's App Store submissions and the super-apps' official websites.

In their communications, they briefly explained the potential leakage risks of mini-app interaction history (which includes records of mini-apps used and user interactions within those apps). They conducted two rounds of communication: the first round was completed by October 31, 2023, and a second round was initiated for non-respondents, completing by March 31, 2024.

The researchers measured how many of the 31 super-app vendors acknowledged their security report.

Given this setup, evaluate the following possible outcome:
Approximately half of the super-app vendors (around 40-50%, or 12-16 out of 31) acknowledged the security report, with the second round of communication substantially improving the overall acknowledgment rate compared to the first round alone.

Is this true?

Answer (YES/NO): NO